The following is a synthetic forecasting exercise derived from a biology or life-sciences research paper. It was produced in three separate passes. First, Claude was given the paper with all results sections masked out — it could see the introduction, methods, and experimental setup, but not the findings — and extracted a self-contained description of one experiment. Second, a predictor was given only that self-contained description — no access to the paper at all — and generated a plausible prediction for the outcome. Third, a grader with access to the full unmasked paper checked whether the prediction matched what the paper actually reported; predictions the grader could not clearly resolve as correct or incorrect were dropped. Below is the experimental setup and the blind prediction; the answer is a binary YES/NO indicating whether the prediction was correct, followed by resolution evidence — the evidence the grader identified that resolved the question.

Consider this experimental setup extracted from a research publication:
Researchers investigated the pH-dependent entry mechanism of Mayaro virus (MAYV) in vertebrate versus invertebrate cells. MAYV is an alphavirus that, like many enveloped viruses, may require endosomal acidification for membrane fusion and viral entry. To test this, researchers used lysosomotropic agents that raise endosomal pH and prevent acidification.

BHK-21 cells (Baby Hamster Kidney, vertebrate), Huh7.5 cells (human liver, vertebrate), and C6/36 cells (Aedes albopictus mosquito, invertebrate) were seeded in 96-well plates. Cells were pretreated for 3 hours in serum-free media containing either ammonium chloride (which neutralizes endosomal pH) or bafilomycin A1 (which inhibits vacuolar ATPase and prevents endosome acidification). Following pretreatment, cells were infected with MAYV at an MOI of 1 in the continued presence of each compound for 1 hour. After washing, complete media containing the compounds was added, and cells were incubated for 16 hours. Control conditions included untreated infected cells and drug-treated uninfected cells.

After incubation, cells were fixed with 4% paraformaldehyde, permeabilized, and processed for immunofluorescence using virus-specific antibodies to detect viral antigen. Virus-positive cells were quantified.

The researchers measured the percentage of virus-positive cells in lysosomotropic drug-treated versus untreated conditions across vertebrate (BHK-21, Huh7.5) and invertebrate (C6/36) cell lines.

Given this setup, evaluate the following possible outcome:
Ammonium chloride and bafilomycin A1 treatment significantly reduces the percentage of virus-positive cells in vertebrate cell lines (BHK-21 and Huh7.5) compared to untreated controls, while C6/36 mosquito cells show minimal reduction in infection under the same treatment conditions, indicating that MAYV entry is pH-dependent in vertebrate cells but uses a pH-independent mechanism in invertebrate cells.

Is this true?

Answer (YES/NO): NO